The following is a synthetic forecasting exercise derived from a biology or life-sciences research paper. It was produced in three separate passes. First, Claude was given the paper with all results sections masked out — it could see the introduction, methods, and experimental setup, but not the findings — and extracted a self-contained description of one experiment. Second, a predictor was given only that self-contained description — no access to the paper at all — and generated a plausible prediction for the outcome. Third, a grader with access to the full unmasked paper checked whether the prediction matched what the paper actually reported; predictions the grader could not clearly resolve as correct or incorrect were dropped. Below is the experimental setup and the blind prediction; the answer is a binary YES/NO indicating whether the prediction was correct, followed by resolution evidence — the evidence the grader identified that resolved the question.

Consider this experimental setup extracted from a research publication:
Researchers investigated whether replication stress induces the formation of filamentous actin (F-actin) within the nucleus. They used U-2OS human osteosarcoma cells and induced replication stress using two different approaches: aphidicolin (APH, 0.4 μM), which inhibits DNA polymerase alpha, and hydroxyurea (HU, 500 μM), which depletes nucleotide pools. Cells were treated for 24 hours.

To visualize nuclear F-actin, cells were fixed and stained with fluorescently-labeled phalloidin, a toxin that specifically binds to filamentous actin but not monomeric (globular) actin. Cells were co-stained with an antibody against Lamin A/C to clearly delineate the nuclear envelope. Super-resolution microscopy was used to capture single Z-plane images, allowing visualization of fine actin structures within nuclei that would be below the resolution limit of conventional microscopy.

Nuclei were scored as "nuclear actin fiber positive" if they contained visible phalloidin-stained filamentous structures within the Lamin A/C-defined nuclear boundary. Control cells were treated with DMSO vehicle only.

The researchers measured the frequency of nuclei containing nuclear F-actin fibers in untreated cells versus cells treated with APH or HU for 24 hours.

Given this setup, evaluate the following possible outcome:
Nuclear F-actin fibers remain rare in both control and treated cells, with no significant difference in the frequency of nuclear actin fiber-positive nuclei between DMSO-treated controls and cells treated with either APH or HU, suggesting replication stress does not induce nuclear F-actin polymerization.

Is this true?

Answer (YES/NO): NO